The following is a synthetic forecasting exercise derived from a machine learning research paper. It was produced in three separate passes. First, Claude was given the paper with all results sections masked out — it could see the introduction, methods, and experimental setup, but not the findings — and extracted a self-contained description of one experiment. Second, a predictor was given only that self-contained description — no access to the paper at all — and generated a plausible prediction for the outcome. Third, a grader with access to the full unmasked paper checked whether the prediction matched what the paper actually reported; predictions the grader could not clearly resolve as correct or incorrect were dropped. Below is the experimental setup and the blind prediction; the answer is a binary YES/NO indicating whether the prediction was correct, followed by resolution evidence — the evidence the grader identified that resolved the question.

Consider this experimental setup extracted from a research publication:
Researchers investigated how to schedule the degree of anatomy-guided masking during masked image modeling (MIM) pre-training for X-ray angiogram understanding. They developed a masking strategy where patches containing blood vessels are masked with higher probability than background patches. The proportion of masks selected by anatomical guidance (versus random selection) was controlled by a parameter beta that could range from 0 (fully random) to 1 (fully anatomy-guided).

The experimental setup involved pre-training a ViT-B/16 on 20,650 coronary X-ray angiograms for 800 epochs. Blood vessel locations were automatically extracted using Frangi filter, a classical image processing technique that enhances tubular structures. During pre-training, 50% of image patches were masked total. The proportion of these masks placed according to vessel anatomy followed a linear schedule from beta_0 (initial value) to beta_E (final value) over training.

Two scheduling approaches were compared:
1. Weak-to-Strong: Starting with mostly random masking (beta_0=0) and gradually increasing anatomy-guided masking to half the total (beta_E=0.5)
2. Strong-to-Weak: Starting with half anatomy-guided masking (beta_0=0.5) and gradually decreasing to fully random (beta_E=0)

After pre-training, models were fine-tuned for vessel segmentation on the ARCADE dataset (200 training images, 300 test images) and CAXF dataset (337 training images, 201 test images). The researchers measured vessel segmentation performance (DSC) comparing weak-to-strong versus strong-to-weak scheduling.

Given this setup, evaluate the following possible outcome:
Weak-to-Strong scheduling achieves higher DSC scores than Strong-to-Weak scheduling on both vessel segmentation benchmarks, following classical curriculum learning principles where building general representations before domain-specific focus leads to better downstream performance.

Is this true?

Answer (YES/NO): YES